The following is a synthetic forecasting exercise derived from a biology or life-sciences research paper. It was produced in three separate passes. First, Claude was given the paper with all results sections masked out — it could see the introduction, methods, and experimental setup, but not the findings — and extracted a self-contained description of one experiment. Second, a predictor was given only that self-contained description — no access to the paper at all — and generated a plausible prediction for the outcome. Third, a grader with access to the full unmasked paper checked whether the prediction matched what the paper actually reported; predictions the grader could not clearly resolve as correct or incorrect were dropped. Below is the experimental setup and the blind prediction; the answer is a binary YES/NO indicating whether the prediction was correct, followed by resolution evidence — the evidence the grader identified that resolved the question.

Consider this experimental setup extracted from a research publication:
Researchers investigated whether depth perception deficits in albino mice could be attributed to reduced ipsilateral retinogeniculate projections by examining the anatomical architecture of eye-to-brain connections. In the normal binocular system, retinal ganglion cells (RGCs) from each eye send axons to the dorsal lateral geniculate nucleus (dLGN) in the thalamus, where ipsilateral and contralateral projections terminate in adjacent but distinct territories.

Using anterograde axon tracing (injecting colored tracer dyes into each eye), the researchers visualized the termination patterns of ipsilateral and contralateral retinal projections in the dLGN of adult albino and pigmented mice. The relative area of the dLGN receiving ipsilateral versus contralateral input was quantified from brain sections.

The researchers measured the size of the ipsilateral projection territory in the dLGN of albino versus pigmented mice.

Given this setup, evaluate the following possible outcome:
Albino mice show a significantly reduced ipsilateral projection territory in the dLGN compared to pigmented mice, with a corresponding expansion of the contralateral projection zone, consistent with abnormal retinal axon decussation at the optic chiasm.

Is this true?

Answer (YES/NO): NO